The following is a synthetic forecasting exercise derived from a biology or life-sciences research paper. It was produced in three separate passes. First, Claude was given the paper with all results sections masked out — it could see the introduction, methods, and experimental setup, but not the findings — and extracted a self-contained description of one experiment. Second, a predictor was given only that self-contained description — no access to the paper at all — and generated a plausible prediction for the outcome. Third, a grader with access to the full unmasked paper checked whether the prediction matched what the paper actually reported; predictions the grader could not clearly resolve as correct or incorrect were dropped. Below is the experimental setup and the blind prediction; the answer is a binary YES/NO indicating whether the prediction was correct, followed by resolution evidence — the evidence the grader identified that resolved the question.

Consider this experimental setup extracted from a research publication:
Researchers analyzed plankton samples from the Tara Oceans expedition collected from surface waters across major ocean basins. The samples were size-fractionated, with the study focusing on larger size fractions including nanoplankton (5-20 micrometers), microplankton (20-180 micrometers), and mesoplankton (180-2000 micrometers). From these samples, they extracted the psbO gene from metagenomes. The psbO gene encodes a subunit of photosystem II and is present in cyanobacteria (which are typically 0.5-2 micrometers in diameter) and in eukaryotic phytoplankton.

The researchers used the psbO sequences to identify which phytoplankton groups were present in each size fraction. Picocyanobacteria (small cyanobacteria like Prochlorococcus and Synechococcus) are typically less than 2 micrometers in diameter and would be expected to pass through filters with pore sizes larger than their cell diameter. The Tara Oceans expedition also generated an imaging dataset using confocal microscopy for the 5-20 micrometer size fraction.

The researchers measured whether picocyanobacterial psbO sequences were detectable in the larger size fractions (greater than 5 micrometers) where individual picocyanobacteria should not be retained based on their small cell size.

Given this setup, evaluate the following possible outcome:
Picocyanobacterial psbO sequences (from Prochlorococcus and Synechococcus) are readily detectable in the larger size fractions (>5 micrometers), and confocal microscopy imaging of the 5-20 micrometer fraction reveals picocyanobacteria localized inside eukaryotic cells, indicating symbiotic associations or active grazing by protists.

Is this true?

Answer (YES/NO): NO